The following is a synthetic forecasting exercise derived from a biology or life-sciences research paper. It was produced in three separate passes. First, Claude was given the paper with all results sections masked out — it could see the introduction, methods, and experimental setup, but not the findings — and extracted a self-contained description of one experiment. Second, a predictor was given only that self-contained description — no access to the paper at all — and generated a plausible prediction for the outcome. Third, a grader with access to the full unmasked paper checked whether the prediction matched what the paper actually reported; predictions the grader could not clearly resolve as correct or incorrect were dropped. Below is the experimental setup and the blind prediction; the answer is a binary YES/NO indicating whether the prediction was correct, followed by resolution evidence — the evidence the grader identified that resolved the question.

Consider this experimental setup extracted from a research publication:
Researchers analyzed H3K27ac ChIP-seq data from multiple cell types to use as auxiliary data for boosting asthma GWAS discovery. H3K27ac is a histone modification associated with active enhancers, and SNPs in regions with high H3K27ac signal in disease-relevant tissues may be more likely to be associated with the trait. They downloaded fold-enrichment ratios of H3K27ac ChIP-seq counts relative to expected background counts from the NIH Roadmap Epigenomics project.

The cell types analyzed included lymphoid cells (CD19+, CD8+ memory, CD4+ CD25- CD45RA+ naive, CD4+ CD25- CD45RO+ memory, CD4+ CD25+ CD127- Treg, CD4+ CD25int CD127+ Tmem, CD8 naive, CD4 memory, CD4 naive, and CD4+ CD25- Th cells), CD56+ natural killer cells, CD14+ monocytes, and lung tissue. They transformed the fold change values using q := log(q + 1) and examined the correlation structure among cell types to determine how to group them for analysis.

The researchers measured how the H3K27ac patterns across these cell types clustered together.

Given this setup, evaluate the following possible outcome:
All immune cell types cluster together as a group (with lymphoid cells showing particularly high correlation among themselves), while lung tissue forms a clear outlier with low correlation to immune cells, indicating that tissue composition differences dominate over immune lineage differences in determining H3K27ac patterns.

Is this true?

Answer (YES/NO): NO